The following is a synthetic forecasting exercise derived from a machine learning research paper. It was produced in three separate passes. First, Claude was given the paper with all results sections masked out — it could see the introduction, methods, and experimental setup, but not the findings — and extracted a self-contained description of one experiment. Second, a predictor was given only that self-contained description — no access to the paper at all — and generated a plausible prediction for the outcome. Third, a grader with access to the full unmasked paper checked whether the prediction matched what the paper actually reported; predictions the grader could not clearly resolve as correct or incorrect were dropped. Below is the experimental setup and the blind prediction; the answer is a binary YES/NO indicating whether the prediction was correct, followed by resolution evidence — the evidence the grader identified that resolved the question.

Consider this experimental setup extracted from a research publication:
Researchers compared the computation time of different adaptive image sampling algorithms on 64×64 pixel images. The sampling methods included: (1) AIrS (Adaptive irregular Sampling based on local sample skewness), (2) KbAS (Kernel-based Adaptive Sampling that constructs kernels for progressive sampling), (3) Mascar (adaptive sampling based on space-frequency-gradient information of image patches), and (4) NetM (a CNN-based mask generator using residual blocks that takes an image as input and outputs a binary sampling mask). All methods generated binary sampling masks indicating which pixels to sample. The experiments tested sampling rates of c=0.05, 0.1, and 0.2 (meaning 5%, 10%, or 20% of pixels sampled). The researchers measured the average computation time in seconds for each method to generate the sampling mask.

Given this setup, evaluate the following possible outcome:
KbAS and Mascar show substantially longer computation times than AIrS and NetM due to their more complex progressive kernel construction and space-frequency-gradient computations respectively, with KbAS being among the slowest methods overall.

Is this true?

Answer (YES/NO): NO